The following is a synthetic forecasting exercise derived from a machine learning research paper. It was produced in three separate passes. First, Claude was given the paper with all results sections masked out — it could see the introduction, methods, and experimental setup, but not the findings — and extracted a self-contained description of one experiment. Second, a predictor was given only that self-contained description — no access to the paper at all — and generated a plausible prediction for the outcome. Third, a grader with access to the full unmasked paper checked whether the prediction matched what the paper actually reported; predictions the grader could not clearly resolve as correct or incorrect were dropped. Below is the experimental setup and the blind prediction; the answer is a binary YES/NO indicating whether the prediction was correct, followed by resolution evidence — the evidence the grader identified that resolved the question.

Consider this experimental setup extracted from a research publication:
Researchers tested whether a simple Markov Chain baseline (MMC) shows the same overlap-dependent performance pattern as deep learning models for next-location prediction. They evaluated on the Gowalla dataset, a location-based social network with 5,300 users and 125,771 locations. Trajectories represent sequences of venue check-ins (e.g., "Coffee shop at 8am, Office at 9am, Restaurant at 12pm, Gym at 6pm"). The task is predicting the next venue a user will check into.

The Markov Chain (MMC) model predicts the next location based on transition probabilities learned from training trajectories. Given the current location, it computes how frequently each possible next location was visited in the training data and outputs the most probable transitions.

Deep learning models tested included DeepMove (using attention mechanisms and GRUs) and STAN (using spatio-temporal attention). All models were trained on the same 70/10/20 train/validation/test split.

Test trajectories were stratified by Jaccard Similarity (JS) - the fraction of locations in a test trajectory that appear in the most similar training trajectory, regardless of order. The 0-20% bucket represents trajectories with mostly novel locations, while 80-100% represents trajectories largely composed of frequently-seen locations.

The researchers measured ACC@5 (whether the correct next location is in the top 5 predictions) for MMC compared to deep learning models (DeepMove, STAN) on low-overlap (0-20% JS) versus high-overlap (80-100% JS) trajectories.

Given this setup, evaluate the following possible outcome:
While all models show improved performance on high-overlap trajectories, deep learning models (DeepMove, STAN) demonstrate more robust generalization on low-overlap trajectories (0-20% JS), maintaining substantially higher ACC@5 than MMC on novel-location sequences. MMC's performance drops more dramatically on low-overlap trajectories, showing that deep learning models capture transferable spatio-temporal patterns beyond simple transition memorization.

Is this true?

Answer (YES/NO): NO